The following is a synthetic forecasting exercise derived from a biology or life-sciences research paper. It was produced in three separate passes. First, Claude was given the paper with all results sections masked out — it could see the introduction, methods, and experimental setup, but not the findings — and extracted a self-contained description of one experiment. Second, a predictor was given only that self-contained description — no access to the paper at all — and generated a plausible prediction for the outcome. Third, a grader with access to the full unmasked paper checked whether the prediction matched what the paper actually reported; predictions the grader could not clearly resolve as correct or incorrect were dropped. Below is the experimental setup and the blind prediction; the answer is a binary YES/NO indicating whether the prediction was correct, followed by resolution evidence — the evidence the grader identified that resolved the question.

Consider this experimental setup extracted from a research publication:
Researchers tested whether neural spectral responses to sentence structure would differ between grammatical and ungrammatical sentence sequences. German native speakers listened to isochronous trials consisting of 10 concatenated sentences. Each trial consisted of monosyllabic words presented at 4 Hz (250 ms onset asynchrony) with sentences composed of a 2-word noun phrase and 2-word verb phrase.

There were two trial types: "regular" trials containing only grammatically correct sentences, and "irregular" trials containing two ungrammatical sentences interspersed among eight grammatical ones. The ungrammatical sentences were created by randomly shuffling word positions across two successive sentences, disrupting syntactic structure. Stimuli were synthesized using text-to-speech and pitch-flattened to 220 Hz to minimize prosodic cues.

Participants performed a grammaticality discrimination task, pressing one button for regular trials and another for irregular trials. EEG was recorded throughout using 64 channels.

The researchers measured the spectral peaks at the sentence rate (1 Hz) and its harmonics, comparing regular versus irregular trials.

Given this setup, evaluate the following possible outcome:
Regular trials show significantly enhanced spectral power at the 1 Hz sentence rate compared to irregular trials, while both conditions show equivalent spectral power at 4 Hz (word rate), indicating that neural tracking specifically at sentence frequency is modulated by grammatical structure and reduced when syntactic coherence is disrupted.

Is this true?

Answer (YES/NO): YES